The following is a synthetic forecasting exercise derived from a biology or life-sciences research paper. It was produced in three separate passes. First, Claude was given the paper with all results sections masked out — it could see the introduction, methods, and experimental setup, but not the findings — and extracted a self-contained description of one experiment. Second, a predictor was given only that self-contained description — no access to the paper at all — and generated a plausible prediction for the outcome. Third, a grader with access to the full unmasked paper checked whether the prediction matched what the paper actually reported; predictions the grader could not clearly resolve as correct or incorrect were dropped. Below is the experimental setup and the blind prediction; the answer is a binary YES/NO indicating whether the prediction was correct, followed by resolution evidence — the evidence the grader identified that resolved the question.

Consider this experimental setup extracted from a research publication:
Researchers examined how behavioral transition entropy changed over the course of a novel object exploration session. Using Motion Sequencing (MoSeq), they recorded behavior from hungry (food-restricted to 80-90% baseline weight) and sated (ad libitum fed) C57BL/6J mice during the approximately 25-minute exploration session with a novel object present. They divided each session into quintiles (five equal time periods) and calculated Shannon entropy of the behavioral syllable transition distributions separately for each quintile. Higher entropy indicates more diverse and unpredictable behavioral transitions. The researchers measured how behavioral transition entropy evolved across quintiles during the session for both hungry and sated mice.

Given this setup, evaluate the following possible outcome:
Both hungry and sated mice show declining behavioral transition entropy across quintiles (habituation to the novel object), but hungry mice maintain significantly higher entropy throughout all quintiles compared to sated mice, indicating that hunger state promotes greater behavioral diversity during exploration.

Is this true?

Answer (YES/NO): NO